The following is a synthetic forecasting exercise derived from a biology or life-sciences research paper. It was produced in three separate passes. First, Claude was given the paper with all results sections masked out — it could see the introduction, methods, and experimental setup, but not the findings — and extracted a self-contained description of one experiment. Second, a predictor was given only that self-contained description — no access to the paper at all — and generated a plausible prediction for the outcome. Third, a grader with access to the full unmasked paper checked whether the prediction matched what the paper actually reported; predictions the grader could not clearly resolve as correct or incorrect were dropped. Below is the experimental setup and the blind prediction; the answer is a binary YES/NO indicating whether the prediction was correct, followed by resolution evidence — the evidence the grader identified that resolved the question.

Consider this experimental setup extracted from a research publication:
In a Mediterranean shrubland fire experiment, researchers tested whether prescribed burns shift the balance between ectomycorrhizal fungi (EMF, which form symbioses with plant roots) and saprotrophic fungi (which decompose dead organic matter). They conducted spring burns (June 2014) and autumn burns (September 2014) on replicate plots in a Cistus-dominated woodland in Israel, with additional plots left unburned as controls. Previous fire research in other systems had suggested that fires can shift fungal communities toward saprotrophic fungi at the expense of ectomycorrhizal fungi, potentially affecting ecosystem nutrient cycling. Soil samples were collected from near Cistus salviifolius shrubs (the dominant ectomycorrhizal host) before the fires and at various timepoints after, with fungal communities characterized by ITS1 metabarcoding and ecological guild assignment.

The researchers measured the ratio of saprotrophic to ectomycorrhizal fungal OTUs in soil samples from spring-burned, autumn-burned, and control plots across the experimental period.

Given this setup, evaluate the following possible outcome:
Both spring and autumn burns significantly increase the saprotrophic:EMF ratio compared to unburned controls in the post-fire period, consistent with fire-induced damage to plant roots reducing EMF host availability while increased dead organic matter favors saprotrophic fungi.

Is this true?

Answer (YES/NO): NO